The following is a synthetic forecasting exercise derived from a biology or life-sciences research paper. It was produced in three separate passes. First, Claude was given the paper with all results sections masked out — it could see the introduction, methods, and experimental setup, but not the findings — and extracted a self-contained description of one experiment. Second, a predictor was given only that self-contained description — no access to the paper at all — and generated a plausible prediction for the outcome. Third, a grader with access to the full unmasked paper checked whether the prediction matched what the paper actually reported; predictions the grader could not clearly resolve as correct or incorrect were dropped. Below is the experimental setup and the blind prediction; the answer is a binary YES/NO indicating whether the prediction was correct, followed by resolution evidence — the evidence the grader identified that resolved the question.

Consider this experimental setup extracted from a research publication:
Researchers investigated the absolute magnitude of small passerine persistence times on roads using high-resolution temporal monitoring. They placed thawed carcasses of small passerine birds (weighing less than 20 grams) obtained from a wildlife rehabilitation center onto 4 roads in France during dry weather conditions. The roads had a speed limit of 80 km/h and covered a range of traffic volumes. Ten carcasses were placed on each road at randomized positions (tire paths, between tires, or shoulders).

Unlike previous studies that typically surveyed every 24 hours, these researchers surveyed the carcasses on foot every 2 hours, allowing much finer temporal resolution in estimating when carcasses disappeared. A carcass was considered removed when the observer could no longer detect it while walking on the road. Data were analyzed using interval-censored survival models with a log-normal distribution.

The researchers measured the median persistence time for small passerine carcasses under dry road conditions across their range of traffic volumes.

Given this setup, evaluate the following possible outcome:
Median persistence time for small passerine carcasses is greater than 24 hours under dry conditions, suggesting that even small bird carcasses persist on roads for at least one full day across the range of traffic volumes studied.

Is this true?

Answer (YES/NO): NO